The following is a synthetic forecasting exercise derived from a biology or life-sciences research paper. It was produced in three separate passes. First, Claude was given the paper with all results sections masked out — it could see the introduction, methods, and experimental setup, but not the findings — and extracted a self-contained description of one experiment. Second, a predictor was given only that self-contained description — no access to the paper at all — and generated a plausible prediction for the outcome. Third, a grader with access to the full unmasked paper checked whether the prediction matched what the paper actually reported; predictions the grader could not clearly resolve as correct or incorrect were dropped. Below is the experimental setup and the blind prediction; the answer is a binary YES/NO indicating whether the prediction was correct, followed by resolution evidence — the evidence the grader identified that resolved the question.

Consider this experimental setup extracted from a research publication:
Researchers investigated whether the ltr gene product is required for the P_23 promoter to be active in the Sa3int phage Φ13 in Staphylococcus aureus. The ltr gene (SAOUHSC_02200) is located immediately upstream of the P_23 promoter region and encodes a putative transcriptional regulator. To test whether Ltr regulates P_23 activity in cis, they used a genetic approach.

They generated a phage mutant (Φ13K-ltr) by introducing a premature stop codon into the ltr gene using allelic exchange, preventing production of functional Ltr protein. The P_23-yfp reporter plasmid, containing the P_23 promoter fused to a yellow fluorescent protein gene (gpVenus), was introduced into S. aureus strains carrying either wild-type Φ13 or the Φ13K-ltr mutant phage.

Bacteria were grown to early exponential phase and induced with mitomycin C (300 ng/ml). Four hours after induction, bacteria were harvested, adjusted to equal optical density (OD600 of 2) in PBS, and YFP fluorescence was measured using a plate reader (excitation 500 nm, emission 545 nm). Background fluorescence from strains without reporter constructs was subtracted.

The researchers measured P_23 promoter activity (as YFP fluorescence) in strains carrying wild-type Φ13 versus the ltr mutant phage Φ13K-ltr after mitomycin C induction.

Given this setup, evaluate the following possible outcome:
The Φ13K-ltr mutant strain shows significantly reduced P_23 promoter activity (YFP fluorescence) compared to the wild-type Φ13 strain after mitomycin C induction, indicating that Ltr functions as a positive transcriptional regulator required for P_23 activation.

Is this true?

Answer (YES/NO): YES